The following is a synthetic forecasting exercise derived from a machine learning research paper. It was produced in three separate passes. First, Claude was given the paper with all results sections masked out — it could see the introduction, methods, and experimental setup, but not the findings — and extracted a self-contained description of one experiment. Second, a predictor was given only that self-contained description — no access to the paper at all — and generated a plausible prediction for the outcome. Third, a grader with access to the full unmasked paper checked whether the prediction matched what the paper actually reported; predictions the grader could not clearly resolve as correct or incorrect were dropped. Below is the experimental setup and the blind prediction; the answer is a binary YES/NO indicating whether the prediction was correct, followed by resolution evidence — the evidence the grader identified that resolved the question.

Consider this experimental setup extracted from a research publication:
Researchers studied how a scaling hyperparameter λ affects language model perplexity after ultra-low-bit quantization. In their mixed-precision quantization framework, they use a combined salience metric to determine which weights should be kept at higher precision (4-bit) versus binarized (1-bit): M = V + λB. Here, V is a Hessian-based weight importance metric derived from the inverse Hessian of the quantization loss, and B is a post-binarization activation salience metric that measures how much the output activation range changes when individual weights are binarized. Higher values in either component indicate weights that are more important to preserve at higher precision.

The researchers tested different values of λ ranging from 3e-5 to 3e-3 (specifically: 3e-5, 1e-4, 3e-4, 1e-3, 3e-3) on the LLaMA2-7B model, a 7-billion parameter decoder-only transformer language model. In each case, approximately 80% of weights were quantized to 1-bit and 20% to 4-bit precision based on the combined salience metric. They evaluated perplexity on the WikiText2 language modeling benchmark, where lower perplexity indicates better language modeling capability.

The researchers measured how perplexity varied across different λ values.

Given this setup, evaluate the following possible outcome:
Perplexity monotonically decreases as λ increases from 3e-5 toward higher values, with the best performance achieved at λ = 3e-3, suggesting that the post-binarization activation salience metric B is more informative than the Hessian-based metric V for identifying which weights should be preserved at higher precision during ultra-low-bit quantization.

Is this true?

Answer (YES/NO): NO